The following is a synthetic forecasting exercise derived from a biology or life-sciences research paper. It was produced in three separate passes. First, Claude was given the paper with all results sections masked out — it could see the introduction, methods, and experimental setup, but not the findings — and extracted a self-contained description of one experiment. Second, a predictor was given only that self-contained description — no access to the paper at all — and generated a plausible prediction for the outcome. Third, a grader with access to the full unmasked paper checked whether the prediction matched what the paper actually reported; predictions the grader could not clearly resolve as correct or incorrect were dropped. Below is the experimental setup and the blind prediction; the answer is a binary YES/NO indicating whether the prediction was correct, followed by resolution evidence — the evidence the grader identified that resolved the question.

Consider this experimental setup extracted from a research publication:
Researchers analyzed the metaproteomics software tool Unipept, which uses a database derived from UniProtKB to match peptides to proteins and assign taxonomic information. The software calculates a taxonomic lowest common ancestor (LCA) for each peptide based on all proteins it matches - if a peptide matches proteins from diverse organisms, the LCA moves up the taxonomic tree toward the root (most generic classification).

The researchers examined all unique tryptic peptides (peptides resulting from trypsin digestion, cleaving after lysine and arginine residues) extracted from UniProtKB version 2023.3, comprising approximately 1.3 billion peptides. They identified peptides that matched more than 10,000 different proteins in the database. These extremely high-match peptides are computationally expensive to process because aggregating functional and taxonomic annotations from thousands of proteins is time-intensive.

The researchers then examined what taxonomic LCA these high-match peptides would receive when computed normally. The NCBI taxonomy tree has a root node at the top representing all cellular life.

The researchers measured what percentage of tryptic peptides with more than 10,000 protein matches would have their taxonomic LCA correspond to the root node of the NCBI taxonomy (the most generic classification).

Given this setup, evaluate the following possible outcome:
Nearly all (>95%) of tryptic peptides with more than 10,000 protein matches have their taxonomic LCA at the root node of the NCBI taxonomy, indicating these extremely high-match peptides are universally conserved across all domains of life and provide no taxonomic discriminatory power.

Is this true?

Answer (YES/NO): NO